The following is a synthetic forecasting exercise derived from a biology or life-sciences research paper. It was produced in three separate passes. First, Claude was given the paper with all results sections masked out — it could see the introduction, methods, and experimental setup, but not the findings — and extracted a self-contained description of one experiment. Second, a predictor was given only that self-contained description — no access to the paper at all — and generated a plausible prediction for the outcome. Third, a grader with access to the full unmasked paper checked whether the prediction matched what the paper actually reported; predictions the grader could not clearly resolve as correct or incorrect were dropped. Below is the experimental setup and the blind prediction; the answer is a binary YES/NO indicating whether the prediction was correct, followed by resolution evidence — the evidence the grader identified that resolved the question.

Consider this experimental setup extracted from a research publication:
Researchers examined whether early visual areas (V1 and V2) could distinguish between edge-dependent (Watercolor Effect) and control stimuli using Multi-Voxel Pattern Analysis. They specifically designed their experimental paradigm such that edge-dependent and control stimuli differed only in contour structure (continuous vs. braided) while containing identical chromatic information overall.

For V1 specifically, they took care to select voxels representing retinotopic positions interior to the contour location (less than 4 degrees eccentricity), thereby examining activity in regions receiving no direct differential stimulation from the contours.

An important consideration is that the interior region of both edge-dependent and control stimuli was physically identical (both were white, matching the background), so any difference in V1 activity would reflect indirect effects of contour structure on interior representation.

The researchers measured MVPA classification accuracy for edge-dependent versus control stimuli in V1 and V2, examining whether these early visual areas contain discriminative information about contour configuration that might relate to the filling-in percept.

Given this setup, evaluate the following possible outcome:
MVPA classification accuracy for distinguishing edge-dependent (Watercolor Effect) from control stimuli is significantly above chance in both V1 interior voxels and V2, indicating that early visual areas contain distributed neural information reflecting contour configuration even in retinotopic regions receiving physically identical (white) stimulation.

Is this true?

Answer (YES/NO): YES